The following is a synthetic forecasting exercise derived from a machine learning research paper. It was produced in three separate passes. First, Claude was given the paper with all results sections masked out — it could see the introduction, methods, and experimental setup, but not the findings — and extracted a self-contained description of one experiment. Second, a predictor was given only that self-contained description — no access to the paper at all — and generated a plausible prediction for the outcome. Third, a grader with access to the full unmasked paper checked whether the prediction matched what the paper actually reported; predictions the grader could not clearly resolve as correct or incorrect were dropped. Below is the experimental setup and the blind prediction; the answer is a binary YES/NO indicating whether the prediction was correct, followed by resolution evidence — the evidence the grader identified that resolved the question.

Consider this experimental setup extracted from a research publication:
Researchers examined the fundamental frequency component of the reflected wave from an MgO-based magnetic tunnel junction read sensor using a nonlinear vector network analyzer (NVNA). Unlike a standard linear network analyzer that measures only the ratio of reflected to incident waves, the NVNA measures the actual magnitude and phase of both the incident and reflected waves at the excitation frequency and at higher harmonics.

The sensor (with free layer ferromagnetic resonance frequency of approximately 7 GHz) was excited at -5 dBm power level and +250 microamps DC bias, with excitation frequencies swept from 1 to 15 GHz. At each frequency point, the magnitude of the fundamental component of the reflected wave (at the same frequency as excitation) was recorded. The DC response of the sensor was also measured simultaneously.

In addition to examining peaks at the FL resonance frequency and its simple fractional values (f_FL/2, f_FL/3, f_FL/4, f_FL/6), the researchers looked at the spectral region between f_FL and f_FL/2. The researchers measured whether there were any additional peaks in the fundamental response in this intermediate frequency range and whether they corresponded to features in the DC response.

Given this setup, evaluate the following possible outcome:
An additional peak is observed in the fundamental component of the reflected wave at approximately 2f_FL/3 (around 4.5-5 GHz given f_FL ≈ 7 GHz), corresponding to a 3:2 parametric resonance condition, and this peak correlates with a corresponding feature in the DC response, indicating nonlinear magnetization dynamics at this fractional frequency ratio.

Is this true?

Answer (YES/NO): NO